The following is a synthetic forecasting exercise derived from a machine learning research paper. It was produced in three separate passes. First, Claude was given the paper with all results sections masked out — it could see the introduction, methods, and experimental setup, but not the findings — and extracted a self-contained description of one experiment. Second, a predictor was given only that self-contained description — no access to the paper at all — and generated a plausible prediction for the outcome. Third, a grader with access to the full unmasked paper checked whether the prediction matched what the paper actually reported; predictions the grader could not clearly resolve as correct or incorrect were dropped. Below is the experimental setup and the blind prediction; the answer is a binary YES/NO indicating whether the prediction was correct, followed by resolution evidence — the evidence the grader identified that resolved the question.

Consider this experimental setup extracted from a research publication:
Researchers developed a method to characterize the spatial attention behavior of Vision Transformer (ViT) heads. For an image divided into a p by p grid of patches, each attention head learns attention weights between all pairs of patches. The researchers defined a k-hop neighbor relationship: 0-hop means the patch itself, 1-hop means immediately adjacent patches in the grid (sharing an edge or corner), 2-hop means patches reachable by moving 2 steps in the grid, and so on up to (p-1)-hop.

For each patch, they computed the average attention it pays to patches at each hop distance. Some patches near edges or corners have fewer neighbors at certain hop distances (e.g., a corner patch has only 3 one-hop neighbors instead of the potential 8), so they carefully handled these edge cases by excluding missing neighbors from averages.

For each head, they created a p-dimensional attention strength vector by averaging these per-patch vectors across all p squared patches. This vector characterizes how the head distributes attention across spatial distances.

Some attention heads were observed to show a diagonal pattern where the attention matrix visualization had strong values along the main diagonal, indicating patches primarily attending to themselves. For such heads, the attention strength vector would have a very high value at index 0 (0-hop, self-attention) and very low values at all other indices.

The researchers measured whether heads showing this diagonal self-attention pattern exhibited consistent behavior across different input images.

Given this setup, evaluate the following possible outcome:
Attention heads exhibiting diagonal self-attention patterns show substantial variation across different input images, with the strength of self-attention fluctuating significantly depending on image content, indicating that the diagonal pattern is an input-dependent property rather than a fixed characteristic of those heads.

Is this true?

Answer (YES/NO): NO